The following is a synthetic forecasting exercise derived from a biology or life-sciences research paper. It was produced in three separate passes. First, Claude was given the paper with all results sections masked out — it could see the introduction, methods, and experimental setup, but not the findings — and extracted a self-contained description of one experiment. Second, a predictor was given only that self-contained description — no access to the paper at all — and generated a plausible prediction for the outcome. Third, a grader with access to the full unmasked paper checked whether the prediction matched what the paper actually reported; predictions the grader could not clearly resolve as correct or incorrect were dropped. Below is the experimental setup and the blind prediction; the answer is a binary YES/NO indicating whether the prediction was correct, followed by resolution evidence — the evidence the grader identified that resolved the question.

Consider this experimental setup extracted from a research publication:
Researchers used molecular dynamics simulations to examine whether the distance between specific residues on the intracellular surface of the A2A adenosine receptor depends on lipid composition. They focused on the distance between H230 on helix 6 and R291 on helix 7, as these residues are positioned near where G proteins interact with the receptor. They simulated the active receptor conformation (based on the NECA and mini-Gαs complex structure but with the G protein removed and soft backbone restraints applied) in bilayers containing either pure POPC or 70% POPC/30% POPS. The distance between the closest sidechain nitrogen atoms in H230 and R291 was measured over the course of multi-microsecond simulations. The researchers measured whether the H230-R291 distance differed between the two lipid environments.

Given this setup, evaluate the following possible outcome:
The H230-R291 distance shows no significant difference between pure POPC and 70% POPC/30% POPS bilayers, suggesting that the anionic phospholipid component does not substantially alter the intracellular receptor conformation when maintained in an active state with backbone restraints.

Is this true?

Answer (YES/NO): NO